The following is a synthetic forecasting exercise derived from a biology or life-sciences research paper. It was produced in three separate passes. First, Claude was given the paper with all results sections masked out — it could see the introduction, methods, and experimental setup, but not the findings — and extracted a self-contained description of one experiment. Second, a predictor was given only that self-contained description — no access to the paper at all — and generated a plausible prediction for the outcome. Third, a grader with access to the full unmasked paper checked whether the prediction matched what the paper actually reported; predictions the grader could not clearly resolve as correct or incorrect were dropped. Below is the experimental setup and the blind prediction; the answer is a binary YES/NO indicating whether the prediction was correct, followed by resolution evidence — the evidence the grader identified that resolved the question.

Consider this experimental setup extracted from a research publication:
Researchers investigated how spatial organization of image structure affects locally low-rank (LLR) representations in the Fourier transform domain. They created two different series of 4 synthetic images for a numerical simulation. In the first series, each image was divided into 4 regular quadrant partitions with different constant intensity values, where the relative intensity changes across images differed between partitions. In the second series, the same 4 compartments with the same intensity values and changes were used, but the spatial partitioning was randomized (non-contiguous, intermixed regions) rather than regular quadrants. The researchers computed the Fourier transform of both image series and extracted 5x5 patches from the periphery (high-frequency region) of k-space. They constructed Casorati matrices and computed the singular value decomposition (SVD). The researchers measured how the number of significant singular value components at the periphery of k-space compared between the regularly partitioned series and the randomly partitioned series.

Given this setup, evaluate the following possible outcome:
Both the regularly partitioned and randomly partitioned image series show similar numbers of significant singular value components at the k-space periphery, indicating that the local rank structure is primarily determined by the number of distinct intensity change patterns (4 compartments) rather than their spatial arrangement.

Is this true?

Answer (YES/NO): NO